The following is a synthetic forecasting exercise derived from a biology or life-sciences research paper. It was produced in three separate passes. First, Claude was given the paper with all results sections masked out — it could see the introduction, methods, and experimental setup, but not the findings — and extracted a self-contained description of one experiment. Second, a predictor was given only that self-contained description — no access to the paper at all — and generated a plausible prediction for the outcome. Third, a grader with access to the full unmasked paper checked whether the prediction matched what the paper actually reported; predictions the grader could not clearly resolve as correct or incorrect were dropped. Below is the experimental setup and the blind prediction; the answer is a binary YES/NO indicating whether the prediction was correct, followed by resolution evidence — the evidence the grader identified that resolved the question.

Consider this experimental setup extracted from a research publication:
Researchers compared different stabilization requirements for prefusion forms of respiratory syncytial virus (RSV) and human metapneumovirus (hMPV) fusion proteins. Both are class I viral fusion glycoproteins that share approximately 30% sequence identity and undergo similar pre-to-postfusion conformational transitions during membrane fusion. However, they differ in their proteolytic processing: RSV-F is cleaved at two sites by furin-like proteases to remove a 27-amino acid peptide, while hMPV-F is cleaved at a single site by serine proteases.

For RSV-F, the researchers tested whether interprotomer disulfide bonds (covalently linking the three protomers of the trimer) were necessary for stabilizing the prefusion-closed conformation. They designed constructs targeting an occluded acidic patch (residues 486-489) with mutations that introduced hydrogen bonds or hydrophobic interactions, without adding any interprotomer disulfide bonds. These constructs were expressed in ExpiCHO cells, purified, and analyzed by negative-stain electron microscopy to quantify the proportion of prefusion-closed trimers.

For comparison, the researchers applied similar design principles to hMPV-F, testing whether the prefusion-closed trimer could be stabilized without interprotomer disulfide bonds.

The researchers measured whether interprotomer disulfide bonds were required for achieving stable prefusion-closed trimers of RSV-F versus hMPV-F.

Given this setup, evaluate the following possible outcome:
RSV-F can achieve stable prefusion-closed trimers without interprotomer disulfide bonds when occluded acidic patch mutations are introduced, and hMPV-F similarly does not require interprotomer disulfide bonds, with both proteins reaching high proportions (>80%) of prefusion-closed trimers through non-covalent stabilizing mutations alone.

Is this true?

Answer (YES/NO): NO